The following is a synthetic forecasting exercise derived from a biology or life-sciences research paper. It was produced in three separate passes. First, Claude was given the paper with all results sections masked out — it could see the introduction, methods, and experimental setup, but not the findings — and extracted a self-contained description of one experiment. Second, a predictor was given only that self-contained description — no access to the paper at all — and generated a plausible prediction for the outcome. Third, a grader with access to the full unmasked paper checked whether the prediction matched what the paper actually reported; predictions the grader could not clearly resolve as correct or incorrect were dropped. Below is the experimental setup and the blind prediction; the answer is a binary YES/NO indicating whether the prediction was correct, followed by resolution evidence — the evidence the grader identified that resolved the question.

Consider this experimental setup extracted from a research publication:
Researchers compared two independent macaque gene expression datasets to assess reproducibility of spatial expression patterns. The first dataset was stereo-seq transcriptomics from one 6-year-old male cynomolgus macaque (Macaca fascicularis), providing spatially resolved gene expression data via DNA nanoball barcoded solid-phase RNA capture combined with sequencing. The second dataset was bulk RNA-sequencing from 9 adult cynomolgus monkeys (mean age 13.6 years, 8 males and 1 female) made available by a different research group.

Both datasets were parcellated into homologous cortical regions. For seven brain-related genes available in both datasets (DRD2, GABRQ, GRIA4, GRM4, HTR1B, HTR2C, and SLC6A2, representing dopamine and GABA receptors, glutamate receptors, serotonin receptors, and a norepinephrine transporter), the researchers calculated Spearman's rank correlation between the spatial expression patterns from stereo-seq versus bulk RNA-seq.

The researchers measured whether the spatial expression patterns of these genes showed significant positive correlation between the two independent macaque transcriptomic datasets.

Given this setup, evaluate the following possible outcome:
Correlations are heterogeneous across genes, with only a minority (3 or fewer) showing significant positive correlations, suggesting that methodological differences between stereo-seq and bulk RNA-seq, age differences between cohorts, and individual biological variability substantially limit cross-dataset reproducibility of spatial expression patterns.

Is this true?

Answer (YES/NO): NO